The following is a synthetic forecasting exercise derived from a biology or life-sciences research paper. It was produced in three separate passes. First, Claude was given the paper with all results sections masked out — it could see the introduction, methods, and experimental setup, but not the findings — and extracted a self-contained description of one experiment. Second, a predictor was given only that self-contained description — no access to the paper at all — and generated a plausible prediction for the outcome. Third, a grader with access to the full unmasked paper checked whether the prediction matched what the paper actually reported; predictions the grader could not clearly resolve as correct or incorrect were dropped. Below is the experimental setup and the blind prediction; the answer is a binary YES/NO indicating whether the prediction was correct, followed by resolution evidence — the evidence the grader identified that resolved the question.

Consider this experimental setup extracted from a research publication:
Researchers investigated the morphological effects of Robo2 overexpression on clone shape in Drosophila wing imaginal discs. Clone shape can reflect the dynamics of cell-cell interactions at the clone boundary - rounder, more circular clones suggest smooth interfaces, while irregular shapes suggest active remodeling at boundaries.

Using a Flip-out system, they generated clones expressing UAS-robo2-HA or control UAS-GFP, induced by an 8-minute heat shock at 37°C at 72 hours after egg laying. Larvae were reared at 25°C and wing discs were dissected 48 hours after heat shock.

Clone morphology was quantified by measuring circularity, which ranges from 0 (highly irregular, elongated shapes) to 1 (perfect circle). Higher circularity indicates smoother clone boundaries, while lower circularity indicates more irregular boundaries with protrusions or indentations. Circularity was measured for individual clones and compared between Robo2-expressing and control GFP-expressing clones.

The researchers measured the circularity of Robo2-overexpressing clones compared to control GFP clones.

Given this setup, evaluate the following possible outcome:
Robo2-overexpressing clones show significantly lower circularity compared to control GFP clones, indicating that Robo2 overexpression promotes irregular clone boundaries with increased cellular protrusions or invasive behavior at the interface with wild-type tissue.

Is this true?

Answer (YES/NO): NO